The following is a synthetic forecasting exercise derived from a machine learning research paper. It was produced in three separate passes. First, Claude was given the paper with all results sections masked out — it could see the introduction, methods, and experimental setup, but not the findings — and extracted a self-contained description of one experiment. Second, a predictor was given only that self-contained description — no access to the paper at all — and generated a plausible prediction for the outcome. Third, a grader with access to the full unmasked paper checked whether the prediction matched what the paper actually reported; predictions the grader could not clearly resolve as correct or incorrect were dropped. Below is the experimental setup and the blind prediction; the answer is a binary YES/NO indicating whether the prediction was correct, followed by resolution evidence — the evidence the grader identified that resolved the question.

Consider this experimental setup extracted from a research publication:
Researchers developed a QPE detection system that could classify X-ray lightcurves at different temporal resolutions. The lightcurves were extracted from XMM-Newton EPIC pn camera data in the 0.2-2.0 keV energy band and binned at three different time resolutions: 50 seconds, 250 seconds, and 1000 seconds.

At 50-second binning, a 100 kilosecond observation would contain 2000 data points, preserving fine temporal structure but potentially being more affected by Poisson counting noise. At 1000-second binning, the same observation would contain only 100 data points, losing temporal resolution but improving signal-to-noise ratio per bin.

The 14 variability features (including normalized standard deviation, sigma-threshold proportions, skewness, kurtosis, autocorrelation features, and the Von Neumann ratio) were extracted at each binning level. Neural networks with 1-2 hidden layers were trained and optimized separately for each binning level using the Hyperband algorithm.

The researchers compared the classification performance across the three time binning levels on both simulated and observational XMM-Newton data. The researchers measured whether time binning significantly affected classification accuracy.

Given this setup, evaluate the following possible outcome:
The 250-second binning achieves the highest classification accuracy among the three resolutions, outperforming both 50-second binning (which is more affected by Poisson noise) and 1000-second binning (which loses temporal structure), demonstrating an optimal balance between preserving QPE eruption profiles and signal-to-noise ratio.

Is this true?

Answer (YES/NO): NO